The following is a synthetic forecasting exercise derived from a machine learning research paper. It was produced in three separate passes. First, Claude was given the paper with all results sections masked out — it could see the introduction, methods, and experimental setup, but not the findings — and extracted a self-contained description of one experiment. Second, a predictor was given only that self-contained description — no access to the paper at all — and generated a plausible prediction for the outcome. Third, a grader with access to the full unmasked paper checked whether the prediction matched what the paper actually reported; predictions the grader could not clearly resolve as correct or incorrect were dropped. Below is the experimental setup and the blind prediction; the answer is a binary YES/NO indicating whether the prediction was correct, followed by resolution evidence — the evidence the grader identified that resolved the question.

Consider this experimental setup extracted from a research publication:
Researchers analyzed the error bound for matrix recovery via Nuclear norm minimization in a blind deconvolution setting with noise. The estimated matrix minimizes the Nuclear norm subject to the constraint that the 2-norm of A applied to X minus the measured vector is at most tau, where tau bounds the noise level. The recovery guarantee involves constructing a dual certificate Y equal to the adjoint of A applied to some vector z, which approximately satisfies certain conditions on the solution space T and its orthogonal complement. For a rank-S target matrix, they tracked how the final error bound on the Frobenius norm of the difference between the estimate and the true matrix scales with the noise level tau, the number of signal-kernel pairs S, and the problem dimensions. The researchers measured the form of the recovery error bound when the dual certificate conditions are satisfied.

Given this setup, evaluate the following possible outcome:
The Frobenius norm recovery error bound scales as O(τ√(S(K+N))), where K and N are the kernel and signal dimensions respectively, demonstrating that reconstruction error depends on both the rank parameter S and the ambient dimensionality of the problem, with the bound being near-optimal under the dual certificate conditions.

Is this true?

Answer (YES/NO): NO